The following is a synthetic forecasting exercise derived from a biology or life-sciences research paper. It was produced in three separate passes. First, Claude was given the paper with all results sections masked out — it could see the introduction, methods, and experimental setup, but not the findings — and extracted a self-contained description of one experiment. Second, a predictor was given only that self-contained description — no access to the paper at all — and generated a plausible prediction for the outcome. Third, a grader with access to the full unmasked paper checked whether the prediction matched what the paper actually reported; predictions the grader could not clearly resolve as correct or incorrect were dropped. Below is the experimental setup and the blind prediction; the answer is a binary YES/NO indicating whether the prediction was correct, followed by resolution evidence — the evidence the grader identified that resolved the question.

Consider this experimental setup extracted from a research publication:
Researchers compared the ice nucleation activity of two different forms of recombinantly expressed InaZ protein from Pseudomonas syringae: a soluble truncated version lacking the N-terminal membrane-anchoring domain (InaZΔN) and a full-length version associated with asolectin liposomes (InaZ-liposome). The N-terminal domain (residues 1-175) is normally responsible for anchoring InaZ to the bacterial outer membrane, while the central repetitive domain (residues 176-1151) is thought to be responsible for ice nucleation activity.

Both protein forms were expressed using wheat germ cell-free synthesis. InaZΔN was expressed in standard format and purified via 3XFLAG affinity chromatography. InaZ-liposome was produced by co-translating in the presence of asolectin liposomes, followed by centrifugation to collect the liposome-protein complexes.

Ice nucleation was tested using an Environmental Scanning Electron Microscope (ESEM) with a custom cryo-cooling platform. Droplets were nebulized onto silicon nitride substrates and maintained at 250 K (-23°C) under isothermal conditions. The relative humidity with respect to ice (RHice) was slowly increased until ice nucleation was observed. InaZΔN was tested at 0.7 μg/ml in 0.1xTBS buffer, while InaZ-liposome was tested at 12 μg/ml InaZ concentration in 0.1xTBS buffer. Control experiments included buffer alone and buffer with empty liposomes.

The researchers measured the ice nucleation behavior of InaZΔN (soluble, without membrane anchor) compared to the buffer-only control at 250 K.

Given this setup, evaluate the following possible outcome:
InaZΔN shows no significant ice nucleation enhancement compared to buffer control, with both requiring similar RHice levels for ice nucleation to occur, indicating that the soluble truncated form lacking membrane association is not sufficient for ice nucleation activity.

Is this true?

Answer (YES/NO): NO